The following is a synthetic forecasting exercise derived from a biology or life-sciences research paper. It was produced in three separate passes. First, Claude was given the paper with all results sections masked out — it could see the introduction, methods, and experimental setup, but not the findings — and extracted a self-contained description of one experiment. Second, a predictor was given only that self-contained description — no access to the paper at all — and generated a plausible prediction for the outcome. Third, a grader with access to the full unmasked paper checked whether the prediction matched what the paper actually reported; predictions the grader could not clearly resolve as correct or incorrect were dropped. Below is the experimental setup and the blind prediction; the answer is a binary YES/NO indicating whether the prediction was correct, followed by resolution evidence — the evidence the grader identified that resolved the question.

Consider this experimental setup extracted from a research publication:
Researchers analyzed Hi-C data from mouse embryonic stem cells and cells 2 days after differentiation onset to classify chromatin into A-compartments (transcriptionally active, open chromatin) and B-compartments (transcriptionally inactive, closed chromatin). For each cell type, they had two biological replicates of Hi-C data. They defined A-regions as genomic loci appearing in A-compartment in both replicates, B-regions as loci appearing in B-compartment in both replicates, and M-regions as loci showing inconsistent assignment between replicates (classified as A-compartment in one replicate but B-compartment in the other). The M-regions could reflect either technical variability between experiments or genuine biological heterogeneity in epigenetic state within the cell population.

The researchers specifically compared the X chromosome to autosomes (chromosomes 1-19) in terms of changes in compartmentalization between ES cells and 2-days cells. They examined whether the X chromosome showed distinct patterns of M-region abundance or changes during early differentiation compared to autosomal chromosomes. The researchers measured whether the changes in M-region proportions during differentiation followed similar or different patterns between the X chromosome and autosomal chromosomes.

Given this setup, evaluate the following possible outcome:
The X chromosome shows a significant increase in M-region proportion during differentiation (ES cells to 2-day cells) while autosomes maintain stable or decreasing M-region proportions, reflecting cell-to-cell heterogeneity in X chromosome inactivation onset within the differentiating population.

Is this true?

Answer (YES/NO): NO